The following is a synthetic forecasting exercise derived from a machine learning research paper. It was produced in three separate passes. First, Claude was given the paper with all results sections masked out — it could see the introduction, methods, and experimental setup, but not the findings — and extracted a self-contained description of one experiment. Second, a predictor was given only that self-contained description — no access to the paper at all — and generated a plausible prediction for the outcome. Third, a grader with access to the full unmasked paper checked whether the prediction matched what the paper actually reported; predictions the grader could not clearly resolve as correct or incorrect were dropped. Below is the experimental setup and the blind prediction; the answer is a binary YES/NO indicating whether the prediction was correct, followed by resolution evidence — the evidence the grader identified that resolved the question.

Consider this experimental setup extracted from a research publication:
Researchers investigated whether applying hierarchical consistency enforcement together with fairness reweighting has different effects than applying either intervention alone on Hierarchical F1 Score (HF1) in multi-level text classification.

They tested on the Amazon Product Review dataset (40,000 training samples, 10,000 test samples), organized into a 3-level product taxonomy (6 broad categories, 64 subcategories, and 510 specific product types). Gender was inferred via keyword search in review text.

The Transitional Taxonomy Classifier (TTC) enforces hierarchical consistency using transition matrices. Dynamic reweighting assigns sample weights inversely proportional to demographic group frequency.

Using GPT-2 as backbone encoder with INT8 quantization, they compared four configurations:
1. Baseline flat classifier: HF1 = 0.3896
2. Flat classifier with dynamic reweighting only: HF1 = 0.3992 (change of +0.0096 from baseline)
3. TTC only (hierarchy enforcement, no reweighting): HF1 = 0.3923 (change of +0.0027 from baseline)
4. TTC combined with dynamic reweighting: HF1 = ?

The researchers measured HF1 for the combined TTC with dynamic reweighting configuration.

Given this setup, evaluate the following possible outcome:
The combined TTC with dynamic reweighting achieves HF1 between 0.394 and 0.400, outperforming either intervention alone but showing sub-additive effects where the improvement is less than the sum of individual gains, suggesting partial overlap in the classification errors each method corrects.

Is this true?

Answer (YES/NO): NO